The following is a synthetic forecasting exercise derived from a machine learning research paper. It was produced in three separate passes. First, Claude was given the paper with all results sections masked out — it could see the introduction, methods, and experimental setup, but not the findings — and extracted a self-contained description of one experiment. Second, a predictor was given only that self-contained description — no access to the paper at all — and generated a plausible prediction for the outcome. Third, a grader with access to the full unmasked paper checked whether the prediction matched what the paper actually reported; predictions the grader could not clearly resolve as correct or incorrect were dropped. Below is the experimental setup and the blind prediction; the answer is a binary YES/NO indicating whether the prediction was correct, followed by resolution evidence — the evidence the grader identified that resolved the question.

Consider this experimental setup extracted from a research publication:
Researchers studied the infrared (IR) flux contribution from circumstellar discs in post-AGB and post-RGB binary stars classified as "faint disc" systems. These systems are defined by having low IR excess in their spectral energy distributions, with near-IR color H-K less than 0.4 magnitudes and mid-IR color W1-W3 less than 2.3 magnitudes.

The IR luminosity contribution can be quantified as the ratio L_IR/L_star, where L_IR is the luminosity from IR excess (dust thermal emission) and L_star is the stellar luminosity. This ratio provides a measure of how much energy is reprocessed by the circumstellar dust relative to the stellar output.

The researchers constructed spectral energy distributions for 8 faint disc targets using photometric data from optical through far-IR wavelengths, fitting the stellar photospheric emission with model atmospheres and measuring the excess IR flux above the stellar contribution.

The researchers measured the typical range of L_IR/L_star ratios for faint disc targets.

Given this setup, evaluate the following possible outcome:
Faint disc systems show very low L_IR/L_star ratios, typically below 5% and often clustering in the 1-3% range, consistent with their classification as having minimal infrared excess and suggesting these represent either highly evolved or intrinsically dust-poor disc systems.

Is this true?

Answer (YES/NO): NO